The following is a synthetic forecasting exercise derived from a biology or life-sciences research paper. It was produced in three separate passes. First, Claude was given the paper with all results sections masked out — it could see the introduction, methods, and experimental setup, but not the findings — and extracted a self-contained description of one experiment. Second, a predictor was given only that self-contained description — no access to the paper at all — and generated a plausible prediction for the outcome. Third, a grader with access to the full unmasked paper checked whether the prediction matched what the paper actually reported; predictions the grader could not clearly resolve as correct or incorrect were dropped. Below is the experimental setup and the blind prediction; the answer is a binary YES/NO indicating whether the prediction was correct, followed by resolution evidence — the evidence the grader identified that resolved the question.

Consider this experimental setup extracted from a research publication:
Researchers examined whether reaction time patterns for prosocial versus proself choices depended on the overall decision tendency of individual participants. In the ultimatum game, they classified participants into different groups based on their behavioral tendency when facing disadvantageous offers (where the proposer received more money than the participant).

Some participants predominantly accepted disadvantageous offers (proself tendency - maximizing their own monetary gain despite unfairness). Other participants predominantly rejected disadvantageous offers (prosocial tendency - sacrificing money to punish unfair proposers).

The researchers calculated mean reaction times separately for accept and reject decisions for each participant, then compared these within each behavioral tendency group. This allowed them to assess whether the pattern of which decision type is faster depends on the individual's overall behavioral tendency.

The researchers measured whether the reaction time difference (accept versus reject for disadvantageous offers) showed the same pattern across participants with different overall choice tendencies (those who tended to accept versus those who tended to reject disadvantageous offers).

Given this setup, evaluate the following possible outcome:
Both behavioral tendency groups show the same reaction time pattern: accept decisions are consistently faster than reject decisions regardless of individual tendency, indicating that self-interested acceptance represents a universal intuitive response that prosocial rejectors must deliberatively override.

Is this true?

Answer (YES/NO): NO